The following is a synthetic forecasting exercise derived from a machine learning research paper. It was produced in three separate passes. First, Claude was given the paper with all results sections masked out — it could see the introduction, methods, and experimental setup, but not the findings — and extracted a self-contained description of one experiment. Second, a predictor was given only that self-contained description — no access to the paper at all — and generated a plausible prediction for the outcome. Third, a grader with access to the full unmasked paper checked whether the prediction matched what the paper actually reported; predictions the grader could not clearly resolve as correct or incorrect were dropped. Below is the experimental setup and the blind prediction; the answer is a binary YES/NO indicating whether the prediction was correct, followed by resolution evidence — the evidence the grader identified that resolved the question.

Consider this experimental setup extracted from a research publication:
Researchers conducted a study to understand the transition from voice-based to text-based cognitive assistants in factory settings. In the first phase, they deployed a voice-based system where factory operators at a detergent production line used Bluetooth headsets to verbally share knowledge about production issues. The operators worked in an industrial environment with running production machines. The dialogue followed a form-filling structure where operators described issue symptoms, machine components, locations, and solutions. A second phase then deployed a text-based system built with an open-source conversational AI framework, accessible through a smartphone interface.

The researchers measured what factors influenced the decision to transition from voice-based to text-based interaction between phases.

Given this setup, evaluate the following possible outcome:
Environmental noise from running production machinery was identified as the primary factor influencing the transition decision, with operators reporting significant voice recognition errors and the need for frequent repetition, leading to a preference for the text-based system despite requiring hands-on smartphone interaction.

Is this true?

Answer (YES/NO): NO